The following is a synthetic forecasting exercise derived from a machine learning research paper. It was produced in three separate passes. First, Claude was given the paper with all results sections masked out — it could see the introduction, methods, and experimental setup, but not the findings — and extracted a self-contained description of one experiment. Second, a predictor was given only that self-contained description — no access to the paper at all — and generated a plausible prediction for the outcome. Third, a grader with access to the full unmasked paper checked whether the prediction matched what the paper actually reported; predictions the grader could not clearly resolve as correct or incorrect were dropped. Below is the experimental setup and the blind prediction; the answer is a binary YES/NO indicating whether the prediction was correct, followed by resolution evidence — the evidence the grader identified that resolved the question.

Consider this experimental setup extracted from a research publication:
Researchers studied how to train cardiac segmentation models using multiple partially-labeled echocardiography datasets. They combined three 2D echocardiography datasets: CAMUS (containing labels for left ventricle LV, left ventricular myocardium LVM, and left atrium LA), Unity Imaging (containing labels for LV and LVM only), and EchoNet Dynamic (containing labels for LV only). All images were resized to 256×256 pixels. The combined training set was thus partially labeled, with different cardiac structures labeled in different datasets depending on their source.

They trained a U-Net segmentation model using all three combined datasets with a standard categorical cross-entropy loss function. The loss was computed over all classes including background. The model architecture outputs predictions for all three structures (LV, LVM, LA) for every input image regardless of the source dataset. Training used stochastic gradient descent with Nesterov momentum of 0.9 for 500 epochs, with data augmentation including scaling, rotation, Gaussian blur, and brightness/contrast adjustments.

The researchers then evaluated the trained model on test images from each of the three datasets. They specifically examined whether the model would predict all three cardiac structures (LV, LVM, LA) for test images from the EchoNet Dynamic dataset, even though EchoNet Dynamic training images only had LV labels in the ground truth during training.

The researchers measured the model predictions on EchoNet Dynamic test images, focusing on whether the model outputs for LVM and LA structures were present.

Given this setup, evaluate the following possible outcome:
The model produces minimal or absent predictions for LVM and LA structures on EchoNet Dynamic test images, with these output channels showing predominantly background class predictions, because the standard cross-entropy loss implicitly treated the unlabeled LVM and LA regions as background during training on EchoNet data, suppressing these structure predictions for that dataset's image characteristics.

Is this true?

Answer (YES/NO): YES